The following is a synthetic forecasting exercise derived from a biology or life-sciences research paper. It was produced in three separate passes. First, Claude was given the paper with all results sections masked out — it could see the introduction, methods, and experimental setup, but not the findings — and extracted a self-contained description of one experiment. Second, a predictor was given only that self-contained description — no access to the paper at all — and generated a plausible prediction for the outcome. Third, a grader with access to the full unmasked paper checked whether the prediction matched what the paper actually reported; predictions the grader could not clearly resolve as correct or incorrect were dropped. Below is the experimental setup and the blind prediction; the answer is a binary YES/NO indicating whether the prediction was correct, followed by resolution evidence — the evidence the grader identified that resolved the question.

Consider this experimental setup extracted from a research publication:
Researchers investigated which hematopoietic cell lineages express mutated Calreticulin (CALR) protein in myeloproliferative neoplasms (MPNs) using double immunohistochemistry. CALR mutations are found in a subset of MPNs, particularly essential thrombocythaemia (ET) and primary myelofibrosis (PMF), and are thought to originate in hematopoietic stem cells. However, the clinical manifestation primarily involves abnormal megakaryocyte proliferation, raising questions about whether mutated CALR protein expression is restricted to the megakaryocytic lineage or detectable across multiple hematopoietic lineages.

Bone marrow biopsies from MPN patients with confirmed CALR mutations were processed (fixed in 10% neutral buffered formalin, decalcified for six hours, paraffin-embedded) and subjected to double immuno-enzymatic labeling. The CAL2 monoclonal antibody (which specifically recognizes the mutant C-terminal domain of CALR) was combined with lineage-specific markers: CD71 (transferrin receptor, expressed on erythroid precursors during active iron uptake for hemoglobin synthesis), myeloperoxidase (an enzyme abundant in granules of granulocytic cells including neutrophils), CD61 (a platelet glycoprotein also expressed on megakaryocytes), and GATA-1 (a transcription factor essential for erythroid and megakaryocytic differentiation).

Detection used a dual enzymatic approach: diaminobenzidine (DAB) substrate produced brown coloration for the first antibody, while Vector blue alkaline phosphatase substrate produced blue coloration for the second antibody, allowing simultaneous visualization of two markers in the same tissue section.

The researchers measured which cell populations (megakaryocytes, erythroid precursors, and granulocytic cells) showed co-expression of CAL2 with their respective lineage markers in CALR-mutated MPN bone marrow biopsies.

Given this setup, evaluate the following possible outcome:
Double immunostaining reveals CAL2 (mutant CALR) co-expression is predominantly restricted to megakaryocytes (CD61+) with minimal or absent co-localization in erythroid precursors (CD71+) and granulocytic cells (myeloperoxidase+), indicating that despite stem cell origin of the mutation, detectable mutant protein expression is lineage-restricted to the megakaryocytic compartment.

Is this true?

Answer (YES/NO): NO